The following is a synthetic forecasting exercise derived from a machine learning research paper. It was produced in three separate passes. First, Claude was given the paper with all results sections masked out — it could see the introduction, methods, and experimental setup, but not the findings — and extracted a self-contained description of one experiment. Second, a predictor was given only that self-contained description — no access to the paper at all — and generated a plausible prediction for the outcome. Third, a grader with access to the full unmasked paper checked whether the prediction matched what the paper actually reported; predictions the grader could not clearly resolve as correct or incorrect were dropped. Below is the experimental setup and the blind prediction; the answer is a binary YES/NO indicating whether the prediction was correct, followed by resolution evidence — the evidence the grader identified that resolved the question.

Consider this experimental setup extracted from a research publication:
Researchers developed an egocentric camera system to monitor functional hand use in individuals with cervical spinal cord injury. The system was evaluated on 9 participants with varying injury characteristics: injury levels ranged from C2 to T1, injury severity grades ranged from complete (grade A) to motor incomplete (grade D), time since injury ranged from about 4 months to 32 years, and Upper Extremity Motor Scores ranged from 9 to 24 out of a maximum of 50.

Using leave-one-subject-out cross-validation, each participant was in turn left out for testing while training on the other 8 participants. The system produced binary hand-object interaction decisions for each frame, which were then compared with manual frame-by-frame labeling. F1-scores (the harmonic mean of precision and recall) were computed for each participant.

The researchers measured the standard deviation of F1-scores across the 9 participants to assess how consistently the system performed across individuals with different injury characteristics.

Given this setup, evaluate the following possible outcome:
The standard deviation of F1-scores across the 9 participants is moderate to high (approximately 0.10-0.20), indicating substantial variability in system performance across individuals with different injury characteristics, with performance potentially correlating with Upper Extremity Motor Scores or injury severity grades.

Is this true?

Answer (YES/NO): YES